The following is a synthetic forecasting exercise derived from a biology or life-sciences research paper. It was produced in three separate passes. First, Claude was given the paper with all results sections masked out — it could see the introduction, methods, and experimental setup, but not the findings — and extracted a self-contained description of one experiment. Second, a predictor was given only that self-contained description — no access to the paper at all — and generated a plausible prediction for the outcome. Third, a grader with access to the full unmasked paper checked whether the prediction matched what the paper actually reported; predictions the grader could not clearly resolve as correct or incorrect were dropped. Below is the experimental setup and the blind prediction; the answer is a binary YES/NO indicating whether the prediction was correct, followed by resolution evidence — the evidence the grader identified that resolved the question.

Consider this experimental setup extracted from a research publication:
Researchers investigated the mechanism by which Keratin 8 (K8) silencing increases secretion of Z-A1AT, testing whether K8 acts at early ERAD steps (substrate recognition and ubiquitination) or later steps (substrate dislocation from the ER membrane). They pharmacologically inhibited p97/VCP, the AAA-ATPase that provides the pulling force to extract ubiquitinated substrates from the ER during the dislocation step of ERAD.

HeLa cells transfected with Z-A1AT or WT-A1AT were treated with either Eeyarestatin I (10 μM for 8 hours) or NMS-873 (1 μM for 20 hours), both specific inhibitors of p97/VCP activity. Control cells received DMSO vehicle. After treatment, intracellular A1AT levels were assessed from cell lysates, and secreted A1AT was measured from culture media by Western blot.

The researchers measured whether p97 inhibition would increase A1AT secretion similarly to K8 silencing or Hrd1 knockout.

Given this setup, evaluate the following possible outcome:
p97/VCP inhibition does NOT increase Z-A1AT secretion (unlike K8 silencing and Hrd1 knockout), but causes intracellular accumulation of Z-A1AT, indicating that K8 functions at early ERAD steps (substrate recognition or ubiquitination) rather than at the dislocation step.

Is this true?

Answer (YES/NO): YES